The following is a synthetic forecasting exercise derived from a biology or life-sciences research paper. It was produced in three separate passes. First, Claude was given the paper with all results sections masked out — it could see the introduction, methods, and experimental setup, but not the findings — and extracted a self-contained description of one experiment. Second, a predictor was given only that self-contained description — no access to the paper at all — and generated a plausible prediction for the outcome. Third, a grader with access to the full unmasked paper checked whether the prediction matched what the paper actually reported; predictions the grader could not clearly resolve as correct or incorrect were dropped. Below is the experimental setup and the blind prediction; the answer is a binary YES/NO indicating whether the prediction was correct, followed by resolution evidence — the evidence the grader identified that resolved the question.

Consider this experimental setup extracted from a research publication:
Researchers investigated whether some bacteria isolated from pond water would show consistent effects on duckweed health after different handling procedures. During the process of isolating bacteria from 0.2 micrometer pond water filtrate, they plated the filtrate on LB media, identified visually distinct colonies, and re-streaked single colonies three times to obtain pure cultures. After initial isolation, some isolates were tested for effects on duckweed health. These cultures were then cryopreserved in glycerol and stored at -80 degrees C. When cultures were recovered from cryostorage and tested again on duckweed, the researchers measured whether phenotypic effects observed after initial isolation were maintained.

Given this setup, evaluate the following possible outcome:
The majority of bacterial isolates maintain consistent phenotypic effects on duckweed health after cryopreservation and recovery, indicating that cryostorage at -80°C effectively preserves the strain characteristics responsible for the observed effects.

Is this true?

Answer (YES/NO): NO